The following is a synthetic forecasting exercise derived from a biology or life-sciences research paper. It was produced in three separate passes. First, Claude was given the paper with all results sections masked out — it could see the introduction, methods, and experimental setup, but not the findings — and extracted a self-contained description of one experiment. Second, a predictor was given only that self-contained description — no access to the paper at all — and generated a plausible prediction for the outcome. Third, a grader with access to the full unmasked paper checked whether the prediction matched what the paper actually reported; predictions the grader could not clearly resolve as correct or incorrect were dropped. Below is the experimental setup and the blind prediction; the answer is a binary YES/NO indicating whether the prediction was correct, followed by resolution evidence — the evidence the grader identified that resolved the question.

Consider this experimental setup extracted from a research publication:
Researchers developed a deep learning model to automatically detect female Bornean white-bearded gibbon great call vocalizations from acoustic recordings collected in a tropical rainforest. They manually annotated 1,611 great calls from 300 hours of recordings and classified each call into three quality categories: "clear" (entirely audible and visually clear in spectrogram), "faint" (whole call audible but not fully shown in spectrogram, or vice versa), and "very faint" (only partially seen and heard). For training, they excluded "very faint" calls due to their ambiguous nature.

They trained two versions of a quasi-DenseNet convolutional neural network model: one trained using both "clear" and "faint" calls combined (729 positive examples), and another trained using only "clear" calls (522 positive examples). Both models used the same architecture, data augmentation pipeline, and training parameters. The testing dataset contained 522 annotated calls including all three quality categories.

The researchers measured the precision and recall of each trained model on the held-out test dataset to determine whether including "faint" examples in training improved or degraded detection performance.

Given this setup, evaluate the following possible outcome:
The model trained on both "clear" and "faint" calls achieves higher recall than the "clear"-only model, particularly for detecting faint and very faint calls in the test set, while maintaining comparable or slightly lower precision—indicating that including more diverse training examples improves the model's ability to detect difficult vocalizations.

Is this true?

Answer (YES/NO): NO